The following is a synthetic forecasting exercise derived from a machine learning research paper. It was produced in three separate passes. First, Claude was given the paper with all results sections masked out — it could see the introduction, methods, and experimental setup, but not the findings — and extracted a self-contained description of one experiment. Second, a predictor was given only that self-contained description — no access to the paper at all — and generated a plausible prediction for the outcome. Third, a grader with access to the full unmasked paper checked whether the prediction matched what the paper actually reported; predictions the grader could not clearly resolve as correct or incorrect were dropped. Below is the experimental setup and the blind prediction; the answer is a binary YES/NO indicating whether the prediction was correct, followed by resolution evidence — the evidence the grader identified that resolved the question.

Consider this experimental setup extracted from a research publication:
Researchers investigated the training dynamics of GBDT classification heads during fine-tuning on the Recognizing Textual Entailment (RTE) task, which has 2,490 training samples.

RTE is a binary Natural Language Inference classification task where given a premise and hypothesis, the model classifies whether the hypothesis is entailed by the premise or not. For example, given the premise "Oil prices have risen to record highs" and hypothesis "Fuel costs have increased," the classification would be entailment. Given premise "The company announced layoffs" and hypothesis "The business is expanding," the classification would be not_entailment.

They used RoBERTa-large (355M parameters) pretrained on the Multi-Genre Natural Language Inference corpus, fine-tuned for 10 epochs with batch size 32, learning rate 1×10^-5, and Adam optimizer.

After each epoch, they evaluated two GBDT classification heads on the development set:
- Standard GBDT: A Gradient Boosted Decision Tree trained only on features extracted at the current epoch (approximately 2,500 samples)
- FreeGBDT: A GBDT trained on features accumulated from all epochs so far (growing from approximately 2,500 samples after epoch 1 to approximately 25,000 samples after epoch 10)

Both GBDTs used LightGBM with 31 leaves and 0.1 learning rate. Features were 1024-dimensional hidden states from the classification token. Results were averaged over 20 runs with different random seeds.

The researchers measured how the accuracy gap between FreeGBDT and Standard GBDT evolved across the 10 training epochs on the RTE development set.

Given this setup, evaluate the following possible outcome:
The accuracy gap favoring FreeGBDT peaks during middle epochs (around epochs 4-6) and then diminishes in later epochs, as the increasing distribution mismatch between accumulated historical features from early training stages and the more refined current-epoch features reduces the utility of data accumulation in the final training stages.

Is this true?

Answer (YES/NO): NO